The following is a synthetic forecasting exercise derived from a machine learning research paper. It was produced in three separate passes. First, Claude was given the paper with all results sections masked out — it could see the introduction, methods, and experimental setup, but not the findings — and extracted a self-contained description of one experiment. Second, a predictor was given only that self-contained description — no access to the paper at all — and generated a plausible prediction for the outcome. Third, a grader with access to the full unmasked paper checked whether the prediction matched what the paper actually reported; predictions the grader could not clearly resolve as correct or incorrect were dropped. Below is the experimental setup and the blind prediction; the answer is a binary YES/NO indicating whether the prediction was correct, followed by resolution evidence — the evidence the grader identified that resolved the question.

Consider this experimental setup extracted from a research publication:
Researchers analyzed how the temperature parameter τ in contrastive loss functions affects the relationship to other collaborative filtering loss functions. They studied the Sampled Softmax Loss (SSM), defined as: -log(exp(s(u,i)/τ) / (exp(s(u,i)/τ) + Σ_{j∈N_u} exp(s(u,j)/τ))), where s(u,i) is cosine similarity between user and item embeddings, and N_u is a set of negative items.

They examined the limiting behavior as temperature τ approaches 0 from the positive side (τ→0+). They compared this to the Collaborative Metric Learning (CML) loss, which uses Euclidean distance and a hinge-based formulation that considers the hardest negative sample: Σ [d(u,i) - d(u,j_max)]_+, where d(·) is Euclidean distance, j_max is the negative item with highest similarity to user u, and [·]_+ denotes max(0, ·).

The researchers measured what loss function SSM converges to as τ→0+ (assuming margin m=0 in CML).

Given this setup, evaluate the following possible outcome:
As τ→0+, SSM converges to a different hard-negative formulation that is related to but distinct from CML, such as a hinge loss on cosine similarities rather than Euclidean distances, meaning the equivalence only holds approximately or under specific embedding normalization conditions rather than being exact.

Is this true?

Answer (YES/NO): NO